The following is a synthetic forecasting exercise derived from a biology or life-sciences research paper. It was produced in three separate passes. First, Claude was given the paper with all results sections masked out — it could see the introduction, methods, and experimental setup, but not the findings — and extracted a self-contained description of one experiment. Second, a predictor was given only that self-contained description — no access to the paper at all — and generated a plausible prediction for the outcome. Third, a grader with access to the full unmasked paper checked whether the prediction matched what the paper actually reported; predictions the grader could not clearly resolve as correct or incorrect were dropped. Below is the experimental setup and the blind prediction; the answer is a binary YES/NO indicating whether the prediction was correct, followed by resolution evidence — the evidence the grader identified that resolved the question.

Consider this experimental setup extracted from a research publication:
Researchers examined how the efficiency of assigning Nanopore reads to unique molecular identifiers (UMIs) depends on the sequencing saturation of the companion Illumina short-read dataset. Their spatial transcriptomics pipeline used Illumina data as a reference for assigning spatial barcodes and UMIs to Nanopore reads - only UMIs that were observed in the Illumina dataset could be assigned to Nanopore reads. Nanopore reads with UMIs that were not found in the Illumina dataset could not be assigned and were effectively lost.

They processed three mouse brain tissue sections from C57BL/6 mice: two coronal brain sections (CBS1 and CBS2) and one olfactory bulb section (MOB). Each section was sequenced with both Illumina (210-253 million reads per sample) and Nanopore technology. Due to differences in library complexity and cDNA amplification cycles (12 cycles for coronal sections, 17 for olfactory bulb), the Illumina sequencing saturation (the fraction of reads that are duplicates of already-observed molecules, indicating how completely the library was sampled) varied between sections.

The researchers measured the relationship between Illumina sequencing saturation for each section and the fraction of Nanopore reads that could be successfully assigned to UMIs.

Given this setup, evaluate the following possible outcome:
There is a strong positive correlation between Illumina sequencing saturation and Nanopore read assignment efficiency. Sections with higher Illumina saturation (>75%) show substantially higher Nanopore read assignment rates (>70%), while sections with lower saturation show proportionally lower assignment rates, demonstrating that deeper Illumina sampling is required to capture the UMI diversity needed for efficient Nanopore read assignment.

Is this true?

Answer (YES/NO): NO